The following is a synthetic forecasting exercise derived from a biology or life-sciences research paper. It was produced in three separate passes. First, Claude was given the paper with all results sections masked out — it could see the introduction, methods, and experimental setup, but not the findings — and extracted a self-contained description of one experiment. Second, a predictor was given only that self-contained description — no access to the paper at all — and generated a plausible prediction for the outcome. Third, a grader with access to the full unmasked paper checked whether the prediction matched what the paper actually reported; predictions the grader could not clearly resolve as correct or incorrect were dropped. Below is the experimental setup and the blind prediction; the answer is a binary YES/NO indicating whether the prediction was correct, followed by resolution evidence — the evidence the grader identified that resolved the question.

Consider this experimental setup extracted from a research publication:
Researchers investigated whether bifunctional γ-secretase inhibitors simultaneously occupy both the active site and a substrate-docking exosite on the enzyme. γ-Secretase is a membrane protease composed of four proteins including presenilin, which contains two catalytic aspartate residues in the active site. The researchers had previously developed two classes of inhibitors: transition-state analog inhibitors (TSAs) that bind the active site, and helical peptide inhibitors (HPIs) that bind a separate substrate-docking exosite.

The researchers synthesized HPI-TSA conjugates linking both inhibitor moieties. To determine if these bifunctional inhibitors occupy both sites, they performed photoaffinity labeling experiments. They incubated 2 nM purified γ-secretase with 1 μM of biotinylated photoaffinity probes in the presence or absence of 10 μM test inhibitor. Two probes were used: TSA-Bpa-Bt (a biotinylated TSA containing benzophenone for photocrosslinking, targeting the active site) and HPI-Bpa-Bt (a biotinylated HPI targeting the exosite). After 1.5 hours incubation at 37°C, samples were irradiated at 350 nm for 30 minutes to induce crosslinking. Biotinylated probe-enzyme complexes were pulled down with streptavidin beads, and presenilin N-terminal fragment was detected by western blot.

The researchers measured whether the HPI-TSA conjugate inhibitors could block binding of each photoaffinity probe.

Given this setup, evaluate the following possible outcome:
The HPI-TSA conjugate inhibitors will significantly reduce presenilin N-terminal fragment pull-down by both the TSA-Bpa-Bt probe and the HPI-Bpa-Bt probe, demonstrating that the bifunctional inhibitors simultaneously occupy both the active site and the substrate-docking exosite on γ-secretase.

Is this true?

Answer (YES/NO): YES